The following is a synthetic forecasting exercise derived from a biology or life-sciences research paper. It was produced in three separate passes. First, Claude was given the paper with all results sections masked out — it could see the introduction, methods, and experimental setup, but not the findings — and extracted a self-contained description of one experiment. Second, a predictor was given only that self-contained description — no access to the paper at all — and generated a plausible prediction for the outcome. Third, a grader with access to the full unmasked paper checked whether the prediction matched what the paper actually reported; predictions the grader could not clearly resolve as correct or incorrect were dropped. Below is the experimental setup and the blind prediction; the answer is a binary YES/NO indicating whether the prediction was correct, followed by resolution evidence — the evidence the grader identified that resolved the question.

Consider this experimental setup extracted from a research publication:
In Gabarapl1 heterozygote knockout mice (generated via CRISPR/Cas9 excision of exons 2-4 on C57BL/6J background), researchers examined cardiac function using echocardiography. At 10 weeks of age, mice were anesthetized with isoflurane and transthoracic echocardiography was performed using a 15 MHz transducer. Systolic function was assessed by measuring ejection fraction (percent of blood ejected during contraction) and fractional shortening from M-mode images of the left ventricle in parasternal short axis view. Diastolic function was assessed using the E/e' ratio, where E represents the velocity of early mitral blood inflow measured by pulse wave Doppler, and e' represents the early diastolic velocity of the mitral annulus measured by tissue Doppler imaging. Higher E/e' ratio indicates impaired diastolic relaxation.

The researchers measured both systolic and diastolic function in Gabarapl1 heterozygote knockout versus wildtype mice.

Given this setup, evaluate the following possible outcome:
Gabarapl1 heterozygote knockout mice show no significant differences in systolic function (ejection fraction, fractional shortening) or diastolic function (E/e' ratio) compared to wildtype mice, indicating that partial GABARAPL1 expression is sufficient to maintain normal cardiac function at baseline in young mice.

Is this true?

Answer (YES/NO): NO